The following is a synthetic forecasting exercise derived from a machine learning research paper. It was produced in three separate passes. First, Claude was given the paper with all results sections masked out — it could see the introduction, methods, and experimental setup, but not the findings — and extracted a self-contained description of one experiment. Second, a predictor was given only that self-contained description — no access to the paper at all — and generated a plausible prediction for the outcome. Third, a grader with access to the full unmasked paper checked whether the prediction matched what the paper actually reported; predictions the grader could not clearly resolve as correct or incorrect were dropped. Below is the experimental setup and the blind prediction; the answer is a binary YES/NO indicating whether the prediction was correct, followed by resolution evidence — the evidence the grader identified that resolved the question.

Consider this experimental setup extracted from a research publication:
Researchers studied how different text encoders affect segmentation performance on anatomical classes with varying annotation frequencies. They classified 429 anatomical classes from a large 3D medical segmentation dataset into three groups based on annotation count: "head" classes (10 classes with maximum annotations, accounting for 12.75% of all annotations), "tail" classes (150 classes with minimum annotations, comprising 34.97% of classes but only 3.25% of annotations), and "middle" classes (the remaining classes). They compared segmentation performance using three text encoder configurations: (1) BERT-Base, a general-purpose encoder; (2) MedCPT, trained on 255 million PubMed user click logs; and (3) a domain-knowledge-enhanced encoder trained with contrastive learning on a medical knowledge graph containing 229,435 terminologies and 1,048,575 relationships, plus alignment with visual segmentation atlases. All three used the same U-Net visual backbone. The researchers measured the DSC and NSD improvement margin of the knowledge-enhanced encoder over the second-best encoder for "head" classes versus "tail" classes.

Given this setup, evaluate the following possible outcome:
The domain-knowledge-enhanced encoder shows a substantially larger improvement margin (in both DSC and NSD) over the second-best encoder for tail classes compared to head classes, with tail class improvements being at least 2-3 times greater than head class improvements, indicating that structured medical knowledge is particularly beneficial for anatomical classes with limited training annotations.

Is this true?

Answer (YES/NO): NO